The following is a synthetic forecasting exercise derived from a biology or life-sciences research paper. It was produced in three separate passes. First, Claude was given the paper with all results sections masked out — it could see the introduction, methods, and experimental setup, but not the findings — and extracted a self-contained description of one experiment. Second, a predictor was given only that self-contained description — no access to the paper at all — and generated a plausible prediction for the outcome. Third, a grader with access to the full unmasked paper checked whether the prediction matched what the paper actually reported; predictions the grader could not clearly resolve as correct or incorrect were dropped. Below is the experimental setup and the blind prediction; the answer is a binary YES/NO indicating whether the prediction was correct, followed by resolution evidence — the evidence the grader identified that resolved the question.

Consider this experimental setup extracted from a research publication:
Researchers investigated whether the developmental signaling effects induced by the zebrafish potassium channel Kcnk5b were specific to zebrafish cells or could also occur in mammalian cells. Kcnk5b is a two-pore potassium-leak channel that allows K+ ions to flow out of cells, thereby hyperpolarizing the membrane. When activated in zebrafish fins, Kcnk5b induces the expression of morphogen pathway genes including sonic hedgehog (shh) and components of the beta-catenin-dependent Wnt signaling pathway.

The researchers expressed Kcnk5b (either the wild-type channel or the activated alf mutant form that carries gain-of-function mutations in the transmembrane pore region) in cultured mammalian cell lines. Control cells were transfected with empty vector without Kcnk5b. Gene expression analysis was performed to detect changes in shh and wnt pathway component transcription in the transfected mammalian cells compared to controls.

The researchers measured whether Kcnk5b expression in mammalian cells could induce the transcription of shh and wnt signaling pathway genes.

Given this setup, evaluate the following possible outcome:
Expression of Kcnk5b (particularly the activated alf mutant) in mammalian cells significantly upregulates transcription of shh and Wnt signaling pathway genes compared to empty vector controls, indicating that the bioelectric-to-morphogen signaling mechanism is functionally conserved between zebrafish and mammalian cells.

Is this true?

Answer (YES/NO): NO